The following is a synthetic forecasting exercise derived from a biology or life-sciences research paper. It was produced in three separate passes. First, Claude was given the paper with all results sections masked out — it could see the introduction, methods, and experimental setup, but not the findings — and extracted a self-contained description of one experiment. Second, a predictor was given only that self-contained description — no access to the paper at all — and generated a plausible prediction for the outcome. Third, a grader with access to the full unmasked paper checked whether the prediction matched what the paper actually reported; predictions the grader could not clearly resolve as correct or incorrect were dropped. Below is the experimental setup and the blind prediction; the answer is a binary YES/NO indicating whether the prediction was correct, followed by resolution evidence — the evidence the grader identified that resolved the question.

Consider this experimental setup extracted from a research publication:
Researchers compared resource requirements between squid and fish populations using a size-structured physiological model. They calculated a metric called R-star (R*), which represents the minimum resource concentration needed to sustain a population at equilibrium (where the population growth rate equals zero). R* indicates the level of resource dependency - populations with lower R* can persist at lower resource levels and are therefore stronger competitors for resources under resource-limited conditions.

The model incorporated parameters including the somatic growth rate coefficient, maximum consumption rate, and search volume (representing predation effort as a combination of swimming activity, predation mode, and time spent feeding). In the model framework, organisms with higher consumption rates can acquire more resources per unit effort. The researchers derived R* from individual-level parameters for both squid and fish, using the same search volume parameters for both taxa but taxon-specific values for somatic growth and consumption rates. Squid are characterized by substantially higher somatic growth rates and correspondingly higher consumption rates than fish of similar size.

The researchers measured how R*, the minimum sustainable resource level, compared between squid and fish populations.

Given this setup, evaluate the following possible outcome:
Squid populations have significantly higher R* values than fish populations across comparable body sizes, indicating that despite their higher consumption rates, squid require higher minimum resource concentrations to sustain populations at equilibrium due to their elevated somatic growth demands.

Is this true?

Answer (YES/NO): YES